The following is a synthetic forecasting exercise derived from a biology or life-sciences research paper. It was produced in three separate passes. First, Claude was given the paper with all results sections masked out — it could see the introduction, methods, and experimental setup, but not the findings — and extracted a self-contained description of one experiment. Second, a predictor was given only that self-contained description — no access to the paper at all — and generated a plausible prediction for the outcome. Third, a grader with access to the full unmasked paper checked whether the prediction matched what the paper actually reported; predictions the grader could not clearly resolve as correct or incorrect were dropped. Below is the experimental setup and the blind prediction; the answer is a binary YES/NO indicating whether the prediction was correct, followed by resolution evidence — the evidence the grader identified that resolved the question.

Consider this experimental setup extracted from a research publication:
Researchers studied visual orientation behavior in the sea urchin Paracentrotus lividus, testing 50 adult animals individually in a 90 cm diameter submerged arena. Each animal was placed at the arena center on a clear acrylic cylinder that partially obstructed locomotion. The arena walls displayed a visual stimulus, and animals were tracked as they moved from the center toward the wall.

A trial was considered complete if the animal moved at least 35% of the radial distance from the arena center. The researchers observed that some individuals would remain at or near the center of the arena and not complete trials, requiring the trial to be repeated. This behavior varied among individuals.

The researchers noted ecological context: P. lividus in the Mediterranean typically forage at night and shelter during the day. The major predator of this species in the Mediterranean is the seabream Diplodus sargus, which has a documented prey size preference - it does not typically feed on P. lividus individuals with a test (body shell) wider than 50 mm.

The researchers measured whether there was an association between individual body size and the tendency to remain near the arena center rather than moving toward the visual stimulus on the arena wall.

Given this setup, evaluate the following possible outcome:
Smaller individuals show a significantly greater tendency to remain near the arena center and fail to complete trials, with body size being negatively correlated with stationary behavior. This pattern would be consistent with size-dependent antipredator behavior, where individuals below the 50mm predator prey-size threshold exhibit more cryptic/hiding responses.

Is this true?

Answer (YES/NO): NO